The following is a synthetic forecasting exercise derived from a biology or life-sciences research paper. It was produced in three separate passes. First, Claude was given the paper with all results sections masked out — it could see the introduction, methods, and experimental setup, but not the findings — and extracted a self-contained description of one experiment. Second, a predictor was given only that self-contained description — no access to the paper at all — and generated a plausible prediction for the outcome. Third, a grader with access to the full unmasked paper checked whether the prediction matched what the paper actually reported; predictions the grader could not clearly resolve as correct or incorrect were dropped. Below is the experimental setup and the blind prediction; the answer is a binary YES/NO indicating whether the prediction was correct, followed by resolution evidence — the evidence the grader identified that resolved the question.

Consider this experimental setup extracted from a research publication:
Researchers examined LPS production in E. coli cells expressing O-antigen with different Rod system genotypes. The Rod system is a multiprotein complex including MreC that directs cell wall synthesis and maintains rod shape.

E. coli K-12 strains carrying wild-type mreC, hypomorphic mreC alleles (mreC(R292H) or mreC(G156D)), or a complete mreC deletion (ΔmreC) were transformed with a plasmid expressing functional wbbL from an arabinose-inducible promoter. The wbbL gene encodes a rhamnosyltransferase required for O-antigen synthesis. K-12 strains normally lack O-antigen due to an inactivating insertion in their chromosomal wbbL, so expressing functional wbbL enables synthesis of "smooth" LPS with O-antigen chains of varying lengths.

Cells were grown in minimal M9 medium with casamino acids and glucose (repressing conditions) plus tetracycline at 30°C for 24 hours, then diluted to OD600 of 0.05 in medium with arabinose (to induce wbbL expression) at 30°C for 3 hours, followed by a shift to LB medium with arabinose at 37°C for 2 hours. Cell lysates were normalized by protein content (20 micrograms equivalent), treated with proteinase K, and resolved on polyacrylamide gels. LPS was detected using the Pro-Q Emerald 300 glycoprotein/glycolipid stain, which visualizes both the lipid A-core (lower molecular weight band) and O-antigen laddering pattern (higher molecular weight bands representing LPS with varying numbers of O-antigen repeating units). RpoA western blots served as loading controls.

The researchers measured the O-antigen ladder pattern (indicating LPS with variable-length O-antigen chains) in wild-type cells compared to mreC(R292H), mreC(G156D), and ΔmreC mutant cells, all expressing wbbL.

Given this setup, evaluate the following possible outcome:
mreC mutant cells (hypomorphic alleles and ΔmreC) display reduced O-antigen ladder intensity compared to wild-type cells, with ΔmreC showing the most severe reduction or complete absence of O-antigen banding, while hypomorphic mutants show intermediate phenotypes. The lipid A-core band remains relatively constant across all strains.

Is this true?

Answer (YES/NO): NO